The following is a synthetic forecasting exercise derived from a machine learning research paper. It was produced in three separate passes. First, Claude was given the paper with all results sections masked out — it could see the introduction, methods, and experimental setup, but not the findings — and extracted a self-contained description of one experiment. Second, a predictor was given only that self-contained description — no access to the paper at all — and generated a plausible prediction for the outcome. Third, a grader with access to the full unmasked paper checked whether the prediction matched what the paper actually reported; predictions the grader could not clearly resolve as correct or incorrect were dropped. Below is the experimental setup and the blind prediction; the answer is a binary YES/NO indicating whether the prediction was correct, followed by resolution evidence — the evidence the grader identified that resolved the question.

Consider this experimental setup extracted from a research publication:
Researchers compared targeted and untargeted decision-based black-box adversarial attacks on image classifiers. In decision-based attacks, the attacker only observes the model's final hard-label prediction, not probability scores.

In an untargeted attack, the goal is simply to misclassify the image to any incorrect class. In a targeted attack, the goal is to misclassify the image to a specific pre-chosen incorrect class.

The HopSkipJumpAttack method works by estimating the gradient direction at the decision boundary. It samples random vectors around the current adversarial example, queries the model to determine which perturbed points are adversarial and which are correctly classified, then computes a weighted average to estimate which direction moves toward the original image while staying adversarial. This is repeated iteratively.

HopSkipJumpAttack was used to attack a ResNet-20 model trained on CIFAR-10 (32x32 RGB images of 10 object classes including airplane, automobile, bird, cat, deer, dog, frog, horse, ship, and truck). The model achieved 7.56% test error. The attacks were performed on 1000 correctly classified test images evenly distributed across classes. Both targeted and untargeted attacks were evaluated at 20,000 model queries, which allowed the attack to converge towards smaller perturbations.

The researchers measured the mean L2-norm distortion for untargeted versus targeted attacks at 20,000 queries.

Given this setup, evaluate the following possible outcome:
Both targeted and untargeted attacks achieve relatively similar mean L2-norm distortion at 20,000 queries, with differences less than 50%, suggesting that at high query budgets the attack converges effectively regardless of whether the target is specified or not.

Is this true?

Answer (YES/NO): NO